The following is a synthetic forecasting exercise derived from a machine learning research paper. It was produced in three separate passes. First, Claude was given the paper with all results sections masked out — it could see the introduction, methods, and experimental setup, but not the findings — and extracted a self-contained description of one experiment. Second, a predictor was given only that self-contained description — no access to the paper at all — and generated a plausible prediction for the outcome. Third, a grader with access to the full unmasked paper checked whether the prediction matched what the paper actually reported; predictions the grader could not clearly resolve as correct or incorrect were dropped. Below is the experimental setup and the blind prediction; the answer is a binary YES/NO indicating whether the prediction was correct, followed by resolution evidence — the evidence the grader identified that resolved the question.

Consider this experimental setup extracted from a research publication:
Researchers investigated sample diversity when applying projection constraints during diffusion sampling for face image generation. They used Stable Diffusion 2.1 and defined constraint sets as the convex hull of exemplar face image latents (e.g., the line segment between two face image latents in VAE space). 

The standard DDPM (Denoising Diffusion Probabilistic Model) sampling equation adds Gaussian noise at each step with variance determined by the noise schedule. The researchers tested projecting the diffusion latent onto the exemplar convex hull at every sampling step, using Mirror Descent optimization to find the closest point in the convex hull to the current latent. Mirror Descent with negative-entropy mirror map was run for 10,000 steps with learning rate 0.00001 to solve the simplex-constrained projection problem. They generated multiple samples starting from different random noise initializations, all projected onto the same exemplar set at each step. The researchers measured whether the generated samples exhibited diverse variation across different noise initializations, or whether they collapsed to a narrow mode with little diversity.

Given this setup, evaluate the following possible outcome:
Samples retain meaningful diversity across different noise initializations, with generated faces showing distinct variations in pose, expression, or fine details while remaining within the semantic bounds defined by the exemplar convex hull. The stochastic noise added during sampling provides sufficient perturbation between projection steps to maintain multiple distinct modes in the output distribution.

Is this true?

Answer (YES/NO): NO